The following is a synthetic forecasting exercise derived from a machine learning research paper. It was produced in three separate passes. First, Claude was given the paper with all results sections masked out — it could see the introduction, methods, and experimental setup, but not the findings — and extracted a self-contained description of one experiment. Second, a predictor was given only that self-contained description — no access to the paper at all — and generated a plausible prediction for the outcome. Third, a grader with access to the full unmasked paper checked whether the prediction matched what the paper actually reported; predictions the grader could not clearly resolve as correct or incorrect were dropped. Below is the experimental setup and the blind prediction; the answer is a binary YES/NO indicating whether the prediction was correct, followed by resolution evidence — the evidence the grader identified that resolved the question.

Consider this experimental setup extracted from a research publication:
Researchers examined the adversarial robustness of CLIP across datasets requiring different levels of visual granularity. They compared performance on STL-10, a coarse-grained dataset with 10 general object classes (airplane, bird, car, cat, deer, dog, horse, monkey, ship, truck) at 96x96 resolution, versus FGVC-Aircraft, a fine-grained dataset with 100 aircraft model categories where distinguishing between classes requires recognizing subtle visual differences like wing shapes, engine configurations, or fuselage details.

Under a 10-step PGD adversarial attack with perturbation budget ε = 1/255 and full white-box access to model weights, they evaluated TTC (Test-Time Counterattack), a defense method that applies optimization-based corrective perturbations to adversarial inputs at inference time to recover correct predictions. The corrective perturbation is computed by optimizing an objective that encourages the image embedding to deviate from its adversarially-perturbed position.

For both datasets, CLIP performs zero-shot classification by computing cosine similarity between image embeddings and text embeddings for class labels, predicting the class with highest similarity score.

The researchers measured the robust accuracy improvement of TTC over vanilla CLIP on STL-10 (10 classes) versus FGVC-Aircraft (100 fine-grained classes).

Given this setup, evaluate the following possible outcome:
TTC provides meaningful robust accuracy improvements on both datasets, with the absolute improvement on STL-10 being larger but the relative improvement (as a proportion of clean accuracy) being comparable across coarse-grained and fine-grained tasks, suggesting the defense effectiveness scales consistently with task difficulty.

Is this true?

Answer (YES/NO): YES